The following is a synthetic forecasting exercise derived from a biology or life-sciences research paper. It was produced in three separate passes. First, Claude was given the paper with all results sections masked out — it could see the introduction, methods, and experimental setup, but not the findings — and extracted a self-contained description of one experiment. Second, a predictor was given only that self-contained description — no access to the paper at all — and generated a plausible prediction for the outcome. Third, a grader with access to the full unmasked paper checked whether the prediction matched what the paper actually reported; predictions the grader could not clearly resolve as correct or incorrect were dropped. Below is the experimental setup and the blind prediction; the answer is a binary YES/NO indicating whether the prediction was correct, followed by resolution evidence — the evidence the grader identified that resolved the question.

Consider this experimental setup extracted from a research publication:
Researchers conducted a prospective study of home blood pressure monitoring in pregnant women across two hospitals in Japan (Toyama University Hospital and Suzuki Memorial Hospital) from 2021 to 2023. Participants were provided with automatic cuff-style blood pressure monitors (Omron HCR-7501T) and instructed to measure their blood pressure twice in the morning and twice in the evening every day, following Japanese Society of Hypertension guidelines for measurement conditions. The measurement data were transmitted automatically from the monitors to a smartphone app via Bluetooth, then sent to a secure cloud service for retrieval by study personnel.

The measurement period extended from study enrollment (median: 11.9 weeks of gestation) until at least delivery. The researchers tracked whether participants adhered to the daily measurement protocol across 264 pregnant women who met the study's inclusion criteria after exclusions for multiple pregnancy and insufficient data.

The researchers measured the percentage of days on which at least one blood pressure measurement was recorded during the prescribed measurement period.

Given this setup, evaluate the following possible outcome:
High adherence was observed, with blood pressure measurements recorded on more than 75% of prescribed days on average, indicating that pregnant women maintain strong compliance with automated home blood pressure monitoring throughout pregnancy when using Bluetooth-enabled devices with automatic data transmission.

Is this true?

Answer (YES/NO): YES